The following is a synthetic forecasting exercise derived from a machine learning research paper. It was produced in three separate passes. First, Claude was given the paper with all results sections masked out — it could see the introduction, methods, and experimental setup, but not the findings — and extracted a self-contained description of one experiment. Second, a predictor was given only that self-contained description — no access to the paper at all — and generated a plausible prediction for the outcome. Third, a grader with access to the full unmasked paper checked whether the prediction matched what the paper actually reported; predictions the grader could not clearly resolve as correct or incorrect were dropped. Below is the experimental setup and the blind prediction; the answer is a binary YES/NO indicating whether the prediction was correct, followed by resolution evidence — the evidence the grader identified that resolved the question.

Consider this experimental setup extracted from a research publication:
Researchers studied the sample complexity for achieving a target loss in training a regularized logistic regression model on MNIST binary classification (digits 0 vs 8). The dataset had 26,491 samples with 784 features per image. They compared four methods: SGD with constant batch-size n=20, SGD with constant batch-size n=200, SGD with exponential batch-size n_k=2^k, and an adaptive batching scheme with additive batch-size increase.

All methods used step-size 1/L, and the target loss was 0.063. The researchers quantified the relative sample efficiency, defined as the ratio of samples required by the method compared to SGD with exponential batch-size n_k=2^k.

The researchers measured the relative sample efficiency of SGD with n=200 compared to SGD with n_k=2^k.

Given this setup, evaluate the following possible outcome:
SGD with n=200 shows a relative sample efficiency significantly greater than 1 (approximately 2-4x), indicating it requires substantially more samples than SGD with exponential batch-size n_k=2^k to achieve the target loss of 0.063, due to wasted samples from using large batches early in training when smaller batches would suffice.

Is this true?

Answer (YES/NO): NO